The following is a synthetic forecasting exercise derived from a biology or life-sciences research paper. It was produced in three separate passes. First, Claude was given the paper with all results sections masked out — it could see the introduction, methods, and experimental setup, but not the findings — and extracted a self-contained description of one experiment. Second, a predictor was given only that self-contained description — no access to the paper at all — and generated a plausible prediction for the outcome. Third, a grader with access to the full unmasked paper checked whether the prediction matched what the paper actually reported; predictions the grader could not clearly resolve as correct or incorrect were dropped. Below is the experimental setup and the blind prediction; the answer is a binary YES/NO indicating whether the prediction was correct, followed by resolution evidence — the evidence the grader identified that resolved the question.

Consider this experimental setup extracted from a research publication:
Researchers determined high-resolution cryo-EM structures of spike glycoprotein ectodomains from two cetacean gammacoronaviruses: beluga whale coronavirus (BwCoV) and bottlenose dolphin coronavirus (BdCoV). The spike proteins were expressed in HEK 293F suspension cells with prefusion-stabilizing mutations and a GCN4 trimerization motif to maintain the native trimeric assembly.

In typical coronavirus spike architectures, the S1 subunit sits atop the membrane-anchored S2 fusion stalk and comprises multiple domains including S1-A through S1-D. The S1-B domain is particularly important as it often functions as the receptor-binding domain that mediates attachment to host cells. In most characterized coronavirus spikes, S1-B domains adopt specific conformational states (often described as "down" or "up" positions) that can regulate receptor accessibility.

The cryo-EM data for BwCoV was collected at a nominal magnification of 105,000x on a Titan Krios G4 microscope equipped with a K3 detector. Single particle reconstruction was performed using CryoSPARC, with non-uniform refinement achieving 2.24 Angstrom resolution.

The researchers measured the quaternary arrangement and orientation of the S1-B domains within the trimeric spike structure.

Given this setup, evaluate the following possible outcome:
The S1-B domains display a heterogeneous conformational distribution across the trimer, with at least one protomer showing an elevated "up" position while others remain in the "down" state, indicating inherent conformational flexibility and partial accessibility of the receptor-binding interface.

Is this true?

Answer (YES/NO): NO